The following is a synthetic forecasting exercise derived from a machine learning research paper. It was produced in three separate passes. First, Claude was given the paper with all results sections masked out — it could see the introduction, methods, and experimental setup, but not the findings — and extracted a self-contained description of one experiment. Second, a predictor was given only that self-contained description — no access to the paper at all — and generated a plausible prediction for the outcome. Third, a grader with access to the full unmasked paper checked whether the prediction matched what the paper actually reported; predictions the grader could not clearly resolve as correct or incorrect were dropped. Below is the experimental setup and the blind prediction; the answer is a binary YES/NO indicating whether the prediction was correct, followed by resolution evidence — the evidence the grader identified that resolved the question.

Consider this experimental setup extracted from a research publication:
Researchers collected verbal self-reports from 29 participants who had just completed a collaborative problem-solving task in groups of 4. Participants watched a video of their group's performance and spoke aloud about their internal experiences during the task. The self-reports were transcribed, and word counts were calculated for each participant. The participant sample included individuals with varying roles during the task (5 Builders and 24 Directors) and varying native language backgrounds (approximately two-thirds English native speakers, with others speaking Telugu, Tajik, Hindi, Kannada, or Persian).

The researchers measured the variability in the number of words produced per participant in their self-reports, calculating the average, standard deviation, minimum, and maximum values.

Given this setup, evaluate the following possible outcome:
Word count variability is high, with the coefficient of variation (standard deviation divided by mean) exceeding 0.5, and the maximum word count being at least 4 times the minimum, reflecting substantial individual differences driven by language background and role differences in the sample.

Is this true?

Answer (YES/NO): YES